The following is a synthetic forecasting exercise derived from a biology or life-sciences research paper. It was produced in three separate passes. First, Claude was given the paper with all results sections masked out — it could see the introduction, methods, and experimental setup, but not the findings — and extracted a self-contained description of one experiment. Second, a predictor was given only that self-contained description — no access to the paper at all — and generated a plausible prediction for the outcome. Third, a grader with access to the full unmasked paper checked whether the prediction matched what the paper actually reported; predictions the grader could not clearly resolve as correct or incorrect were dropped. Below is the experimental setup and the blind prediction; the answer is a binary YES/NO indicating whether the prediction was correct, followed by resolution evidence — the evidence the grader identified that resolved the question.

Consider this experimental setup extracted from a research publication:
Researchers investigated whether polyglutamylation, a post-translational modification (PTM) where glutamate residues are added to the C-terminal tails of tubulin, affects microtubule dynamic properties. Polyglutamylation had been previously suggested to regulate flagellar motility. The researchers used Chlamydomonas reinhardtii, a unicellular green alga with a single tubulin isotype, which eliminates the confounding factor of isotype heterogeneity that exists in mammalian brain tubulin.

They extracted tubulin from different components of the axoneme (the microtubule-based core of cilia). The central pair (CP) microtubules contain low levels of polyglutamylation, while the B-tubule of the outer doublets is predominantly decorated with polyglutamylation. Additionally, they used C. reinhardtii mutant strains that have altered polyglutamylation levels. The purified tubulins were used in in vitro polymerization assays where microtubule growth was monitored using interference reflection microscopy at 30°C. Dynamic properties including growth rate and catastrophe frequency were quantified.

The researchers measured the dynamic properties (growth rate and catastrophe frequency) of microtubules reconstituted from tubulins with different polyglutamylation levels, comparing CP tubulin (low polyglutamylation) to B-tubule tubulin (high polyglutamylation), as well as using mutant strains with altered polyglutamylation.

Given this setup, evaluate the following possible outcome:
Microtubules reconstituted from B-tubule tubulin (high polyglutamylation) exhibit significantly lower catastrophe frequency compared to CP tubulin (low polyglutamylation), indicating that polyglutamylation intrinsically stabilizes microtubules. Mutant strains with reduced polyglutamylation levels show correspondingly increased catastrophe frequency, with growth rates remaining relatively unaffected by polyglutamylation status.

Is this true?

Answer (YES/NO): NO